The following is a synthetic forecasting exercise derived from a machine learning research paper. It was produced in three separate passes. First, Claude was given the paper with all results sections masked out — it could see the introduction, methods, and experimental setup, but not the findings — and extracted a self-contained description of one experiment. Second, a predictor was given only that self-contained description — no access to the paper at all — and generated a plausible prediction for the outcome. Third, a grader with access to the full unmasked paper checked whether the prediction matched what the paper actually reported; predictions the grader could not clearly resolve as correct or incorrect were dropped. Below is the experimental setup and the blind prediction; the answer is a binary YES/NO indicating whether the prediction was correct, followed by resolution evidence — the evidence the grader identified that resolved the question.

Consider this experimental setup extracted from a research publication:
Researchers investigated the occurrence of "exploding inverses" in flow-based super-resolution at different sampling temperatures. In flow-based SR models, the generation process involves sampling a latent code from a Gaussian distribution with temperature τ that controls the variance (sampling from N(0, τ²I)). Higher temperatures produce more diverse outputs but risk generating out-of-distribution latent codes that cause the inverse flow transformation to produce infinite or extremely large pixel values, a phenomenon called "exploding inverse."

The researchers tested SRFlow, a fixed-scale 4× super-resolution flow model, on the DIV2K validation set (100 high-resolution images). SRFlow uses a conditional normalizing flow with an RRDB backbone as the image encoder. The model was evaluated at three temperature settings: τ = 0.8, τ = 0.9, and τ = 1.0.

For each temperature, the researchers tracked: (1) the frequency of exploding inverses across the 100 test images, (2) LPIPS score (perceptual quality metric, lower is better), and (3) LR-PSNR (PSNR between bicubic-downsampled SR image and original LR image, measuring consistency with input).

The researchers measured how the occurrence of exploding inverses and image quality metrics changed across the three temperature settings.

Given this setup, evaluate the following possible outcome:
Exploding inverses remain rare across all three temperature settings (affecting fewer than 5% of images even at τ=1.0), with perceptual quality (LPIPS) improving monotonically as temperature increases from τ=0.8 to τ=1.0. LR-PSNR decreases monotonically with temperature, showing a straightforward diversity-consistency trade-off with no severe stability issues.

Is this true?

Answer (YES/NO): NO